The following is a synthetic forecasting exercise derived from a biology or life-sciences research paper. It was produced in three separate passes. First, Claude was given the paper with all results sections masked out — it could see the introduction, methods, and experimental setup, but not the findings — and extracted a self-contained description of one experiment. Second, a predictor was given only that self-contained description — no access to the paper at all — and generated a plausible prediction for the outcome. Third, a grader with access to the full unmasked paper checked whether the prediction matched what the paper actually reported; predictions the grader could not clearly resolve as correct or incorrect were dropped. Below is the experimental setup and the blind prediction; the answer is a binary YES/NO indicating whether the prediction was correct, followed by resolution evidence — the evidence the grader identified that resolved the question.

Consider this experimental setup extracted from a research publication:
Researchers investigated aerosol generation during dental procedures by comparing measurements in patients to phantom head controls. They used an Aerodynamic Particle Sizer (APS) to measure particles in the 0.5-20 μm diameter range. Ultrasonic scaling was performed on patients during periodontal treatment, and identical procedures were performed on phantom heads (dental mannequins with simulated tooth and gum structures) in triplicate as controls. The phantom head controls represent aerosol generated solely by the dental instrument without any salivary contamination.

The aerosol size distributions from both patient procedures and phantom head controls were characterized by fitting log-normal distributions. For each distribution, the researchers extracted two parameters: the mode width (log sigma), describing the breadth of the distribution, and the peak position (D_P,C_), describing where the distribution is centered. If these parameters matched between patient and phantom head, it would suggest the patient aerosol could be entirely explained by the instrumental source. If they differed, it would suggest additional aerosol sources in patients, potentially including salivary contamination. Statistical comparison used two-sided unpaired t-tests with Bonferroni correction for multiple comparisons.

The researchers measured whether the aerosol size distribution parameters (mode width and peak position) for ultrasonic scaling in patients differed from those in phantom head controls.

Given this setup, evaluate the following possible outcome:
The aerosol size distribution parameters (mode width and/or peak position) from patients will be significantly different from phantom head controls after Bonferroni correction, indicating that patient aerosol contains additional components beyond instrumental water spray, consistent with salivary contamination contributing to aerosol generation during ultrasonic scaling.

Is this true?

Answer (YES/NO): NO